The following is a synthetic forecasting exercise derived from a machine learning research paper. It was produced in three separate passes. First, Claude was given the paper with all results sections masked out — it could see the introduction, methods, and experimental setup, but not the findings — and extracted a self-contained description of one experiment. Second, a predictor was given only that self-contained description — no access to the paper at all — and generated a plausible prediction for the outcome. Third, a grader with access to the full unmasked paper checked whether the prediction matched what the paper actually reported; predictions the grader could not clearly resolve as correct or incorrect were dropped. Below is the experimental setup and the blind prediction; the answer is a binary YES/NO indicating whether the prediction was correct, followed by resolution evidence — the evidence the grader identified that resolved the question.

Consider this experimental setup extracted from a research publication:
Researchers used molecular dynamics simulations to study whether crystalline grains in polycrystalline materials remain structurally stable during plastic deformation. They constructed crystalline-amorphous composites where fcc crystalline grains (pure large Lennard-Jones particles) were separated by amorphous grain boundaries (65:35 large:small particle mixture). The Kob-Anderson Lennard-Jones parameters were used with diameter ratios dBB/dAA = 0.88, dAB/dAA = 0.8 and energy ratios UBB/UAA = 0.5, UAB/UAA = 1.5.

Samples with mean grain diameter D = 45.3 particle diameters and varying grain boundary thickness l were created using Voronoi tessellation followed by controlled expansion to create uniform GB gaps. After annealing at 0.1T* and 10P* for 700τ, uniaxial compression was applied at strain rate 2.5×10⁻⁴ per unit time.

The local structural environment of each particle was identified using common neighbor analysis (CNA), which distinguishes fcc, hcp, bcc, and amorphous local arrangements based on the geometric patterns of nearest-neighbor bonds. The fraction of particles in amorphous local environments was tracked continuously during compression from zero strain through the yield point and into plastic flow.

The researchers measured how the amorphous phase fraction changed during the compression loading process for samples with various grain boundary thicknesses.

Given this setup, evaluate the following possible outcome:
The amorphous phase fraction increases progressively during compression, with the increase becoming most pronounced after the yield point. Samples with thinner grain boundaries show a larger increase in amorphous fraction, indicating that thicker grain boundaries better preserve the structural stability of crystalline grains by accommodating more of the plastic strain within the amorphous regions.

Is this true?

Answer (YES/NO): NO